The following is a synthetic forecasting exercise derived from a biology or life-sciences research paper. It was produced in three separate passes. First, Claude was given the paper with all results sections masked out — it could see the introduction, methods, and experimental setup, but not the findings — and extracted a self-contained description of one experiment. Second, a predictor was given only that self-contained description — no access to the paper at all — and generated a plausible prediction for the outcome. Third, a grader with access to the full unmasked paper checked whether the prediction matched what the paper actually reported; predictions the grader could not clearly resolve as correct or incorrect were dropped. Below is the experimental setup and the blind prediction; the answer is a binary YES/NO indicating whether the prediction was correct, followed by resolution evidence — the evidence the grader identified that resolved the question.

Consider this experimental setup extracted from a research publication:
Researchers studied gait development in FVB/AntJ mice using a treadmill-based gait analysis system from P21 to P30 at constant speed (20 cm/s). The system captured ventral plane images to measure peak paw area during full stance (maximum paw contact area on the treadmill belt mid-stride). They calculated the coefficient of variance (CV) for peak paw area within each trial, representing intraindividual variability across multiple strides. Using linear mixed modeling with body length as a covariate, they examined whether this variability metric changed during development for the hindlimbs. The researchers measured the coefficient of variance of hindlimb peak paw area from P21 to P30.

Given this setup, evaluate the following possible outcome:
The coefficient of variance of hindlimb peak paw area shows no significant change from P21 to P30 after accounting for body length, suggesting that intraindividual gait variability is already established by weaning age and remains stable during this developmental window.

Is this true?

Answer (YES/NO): NO